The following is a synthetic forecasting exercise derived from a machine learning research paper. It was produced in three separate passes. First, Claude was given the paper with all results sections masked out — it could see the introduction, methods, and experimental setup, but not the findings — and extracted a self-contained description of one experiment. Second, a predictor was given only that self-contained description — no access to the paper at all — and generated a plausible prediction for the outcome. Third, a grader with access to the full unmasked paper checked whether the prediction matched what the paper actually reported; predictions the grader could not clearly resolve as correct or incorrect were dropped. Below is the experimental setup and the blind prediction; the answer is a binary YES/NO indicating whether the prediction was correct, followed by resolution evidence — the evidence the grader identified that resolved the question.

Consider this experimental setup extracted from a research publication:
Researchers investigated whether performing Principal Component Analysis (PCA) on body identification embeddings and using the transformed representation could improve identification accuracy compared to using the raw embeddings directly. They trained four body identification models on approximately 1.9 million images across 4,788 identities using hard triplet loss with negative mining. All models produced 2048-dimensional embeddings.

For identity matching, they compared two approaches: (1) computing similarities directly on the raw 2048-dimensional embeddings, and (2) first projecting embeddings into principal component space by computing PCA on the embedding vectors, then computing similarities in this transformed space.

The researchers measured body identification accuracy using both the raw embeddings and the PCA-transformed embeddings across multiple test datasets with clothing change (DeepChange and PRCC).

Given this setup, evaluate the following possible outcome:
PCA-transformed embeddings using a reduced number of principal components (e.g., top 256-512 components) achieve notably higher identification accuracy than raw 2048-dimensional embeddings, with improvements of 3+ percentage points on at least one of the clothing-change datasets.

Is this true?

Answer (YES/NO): NO